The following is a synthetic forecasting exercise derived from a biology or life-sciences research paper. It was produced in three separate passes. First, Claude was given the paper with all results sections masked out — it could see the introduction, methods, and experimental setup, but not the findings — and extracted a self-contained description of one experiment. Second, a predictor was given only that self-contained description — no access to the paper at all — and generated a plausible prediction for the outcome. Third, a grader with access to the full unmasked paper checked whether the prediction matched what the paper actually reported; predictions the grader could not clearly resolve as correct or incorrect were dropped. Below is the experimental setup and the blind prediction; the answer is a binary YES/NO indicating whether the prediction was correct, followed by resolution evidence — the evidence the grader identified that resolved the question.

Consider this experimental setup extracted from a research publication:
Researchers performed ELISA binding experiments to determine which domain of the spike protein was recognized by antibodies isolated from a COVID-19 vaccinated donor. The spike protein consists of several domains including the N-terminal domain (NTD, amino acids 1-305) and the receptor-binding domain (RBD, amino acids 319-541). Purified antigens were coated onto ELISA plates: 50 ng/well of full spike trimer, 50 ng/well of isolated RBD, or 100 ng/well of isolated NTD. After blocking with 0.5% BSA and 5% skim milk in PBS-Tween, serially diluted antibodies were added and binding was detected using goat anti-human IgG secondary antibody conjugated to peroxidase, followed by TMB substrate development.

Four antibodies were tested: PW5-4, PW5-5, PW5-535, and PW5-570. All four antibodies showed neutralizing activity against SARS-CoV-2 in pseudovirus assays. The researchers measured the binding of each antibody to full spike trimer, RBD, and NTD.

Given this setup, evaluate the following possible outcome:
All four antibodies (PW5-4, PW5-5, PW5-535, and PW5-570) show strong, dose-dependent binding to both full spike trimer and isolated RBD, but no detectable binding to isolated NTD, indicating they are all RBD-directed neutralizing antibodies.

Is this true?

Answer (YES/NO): YES